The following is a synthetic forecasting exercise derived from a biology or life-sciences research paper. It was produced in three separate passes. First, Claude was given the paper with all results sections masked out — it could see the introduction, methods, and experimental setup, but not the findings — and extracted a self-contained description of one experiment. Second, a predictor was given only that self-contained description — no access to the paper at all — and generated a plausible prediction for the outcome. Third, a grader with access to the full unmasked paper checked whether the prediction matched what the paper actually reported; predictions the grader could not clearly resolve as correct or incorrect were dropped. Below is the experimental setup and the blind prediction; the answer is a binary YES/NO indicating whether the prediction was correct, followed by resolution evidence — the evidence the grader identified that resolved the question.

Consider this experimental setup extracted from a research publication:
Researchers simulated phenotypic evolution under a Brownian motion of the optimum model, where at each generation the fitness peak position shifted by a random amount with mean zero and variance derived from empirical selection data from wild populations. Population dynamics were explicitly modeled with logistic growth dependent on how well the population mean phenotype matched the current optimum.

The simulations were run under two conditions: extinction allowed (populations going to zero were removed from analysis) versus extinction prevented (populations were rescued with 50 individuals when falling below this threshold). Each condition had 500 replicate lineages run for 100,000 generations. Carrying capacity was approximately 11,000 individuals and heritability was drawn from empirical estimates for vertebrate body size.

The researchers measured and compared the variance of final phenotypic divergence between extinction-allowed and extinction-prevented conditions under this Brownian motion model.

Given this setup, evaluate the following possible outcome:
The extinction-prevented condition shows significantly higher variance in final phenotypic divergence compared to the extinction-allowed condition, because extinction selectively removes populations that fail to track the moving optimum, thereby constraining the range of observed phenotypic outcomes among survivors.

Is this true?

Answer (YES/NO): YES